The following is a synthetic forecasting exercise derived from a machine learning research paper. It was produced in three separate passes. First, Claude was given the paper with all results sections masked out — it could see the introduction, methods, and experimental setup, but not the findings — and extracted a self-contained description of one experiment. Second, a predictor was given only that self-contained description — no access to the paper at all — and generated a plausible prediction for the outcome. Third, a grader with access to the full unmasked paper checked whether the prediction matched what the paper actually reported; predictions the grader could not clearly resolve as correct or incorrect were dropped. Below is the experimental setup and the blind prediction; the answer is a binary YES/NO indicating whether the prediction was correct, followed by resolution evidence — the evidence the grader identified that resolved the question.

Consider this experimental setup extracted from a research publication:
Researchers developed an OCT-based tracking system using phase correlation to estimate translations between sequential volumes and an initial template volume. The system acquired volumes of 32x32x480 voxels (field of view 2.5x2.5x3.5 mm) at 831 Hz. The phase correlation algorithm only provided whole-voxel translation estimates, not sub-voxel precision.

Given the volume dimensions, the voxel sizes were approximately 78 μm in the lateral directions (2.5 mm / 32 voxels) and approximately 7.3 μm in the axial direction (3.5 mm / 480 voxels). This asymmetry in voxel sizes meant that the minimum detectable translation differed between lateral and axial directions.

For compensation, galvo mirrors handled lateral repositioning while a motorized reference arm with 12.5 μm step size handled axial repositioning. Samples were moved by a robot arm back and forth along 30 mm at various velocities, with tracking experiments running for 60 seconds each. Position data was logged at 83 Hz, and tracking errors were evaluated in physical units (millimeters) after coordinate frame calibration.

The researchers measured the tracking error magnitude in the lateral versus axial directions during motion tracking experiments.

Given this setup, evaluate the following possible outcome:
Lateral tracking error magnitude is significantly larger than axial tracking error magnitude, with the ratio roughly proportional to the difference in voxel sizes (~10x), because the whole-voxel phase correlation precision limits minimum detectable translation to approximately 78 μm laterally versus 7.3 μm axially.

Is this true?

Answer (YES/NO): NO